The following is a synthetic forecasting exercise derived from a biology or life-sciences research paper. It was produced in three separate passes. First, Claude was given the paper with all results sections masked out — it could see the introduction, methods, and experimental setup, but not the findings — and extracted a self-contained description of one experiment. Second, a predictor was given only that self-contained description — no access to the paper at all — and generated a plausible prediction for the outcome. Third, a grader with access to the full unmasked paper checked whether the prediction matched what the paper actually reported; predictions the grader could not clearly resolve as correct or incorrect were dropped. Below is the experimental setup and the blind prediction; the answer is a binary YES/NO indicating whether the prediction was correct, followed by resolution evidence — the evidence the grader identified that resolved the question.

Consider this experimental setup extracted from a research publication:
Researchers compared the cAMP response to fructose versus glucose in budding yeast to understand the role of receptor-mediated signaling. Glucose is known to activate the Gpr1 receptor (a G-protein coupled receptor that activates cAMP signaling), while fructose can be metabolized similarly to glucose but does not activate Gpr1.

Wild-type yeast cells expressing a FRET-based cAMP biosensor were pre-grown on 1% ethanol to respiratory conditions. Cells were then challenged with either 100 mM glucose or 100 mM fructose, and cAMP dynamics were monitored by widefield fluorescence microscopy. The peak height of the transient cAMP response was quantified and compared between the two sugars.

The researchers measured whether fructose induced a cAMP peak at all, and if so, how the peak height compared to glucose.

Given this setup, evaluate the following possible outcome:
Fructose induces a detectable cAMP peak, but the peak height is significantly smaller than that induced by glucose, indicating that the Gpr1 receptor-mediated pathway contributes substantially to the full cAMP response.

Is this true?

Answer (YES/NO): YES